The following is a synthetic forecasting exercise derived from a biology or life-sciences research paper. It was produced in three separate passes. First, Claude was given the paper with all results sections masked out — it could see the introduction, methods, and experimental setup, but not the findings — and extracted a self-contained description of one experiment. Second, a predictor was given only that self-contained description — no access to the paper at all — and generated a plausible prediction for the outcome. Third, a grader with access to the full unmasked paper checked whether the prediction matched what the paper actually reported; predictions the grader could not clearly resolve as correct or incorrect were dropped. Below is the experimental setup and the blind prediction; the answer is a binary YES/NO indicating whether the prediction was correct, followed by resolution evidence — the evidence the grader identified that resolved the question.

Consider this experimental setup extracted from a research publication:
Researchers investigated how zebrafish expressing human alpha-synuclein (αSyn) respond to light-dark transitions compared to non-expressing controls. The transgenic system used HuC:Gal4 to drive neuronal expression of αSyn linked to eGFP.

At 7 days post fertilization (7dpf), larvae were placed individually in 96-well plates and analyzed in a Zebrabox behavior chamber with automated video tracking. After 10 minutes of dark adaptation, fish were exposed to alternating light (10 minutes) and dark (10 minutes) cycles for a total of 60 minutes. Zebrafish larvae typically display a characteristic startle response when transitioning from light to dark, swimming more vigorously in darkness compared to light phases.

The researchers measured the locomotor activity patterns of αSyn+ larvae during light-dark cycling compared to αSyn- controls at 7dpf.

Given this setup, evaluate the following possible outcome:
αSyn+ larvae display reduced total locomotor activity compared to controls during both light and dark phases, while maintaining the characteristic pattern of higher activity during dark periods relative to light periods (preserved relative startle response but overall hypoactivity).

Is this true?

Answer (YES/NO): NO